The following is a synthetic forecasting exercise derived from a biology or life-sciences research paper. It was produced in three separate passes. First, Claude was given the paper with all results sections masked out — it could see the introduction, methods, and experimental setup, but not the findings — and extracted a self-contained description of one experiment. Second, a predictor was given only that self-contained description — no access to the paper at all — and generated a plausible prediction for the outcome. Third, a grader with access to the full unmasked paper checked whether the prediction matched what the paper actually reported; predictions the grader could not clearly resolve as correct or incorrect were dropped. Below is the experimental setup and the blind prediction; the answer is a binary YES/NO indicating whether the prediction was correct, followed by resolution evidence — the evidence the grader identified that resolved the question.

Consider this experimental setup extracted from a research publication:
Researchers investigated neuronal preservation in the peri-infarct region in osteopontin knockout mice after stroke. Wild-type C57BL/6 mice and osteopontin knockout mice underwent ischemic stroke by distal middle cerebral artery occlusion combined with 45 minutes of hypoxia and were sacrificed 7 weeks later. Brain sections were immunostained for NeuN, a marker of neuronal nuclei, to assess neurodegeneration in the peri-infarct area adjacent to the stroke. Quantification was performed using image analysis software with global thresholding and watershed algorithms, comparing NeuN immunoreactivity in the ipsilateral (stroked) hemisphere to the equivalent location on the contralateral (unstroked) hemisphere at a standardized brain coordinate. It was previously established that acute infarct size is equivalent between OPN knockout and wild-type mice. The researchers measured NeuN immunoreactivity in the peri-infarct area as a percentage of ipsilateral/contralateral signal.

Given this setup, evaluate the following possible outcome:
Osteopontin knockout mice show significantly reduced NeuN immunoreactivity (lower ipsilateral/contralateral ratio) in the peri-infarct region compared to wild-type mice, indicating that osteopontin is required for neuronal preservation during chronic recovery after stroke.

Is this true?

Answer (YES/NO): NO